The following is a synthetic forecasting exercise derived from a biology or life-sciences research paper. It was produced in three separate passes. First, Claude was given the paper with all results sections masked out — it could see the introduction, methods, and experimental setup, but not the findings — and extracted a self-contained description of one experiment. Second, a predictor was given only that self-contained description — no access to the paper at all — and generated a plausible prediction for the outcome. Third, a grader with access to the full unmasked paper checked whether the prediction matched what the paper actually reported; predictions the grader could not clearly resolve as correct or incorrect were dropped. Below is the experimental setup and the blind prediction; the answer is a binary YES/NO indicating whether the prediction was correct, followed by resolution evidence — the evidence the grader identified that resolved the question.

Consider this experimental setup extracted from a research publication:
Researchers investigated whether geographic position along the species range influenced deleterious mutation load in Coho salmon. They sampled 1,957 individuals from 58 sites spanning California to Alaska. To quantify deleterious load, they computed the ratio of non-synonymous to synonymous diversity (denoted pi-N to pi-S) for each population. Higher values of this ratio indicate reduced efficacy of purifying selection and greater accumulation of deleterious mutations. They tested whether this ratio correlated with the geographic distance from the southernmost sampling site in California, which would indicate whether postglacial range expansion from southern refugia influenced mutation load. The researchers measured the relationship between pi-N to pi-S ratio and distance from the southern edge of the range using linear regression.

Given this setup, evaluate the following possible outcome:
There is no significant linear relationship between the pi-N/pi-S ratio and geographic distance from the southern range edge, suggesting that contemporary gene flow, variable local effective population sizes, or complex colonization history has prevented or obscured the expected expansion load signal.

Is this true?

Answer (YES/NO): NO